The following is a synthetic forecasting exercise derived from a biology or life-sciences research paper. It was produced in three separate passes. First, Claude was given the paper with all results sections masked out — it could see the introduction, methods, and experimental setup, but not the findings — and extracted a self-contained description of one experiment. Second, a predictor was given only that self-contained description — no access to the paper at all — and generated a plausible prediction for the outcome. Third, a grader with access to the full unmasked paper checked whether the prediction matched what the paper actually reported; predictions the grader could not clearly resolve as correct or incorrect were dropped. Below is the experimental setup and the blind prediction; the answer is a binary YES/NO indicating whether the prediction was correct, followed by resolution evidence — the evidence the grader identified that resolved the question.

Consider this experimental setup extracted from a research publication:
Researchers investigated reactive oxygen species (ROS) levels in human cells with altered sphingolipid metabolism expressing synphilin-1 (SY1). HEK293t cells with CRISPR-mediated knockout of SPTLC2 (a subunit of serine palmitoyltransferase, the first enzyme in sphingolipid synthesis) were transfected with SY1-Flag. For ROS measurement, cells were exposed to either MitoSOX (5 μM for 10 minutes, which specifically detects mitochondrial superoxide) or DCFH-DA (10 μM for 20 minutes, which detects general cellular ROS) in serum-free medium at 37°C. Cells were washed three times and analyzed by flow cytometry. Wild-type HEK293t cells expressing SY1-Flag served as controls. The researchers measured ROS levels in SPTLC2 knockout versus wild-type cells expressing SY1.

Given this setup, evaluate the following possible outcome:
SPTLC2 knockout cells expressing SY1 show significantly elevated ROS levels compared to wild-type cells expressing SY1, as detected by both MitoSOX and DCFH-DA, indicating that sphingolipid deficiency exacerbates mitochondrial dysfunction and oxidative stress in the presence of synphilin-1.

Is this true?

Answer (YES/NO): NO